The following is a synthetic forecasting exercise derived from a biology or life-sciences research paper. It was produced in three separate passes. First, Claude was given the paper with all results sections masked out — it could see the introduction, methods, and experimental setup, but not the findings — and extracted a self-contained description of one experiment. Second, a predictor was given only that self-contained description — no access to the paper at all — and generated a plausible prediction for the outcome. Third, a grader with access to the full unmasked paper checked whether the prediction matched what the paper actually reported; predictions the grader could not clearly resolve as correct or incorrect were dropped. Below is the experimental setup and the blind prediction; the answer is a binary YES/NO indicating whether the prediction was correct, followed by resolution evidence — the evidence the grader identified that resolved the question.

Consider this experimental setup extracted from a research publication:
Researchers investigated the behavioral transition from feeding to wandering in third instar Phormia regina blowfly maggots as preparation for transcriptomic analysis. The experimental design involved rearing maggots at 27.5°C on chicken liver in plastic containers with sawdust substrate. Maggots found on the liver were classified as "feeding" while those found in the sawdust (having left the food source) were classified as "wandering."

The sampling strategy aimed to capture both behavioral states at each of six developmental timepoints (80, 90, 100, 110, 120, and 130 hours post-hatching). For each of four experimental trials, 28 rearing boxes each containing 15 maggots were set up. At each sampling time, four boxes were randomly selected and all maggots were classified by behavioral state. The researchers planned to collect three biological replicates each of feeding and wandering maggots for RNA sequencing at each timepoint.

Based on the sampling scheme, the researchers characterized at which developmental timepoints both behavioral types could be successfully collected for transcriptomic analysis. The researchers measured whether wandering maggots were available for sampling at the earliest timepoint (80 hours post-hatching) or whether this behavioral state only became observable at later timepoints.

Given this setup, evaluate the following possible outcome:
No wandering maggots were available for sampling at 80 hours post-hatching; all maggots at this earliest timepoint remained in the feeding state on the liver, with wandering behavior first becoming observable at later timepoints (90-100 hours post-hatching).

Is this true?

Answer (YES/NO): YES